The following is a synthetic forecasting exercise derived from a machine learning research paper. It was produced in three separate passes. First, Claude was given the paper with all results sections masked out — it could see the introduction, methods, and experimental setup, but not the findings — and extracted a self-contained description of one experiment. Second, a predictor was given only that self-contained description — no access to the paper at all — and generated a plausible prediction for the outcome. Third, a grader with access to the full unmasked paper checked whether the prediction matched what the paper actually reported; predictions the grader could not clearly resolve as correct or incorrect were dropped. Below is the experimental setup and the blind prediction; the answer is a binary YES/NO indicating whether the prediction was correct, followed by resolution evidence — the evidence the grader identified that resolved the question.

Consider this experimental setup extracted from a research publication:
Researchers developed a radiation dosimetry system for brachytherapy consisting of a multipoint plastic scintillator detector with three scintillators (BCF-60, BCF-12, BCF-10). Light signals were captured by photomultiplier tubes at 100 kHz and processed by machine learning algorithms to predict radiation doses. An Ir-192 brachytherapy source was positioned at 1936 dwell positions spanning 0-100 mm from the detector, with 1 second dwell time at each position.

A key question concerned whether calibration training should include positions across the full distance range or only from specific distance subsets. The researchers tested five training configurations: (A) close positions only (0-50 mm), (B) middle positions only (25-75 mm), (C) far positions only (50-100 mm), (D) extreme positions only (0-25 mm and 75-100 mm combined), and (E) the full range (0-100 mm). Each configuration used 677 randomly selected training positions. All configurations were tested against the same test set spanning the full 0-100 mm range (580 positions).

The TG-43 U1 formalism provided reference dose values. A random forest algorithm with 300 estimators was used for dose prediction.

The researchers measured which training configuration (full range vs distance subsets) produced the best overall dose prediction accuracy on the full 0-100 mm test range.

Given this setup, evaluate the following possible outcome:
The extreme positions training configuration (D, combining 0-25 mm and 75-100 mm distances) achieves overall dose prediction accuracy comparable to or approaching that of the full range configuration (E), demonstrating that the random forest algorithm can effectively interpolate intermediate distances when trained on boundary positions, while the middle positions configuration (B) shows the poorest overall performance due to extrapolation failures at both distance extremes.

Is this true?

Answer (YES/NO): NO